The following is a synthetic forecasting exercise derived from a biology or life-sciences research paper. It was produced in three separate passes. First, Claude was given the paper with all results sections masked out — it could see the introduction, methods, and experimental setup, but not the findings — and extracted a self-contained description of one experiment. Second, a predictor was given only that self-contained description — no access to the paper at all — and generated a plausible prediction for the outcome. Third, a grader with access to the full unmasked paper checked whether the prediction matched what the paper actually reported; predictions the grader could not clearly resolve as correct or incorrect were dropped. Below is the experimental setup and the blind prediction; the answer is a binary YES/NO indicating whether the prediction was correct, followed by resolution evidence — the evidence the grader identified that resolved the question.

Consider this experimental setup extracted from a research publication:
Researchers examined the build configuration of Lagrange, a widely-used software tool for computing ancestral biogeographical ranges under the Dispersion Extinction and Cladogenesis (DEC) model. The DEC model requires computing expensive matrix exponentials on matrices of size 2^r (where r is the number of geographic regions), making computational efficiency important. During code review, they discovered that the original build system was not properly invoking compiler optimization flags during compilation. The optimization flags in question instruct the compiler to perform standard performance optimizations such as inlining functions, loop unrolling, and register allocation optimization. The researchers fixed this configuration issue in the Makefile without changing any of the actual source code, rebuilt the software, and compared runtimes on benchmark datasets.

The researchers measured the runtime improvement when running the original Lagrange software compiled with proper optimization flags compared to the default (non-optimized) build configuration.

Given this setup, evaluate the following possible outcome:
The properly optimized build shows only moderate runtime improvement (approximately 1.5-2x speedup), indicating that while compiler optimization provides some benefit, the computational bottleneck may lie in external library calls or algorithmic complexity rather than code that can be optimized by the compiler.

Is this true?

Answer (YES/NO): NO